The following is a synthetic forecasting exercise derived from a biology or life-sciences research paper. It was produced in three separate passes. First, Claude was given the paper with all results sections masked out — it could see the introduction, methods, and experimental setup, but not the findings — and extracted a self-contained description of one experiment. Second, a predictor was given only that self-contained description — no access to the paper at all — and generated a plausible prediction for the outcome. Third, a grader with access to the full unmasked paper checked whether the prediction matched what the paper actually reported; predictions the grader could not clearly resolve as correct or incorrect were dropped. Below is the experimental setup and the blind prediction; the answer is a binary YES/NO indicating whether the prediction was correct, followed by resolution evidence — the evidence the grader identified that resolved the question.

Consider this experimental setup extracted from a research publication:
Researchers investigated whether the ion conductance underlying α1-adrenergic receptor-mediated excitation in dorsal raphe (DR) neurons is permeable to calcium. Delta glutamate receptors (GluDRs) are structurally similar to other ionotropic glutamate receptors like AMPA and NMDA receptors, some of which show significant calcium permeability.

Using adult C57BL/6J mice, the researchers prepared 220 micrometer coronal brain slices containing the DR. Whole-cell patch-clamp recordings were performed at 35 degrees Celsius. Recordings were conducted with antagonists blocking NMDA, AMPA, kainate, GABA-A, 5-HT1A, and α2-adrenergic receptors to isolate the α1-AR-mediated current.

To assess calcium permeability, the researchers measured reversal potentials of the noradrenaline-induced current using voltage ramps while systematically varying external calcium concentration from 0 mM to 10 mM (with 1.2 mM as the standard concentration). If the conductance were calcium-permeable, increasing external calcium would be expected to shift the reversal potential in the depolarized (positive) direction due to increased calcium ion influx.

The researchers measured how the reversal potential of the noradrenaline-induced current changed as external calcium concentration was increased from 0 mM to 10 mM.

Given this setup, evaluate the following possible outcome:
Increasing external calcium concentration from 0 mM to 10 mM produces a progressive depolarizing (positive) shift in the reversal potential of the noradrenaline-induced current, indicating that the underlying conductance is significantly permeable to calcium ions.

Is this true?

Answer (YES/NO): NO